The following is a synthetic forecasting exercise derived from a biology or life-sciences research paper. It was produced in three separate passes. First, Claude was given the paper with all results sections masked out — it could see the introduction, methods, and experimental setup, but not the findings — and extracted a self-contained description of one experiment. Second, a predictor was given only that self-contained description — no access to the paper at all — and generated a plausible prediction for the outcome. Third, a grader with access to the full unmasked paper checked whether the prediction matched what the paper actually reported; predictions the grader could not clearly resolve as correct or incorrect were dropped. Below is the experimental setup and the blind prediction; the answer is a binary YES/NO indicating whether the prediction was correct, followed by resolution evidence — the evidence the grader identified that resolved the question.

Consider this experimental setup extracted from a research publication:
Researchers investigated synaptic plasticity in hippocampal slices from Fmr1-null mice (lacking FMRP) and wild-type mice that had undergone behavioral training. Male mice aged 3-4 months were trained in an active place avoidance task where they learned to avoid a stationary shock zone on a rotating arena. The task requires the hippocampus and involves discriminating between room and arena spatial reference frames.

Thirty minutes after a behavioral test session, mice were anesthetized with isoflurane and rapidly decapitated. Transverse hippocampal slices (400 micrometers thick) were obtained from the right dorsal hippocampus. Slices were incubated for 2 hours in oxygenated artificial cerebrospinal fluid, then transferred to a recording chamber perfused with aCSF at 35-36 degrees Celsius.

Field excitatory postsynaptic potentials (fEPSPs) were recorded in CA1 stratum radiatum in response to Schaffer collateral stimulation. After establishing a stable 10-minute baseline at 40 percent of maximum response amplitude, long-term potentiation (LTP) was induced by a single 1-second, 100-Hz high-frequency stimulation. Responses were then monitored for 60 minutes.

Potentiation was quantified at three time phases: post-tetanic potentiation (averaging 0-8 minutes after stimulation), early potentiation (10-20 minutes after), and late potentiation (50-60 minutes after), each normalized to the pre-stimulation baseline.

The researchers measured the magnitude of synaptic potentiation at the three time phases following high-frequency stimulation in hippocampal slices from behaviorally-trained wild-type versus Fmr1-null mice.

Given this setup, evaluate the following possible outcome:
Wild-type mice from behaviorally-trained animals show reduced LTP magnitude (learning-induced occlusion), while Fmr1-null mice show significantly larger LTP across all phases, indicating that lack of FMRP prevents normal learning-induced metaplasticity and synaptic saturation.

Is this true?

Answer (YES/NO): NO